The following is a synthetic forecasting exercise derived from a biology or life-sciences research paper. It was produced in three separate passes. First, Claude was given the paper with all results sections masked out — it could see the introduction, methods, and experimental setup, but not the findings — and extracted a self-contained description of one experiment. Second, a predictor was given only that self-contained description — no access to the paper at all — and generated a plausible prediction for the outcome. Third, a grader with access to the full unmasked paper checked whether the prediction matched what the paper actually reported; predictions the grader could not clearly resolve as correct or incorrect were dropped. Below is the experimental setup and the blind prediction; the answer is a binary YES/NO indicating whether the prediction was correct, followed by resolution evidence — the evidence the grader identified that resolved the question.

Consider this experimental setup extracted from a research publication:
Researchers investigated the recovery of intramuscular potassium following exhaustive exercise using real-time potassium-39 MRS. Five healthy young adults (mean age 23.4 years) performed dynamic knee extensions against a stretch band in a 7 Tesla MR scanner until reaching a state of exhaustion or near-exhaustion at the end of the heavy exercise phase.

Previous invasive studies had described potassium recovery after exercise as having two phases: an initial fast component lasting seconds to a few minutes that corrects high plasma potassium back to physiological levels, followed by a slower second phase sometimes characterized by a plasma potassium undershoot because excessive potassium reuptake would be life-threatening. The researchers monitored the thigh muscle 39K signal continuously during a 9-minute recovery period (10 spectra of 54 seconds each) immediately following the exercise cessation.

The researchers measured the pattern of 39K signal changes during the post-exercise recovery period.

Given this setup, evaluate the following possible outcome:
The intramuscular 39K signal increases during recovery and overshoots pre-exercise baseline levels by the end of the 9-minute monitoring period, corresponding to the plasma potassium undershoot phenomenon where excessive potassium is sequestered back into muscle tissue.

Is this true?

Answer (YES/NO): NO